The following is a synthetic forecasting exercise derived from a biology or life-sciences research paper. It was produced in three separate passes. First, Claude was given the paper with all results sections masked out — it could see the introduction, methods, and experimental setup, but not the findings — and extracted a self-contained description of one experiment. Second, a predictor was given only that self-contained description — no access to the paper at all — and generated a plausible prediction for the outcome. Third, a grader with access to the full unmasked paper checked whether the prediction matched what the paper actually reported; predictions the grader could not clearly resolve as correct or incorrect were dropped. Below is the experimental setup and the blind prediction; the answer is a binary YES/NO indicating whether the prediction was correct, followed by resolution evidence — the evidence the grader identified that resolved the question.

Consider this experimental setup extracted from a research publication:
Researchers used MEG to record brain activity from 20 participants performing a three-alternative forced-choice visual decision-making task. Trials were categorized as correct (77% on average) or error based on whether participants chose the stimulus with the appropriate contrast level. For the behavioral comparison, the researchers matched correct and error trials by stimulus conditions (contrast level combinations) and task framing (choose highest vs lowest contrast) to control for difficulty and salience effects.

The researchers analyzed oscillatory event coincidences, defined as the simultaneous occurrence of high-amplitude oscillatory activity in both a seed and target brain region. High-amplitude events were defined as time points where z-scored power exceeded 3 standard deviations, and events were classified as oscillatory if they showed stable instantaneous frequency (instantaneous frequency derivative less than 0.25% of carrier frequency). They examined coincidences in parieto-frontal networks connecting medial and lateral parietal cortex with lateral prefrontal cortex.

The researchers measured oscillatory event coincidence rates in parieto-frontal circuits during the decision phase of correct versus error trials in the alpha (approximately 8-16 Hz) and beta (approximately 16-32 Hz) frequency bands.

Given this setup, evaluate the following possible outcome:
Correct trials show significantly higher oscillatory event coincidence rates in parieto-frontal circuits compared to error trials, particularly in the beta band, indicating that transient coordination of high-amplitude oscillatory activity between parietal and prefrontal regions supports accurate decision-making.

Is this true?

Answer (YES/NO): YES